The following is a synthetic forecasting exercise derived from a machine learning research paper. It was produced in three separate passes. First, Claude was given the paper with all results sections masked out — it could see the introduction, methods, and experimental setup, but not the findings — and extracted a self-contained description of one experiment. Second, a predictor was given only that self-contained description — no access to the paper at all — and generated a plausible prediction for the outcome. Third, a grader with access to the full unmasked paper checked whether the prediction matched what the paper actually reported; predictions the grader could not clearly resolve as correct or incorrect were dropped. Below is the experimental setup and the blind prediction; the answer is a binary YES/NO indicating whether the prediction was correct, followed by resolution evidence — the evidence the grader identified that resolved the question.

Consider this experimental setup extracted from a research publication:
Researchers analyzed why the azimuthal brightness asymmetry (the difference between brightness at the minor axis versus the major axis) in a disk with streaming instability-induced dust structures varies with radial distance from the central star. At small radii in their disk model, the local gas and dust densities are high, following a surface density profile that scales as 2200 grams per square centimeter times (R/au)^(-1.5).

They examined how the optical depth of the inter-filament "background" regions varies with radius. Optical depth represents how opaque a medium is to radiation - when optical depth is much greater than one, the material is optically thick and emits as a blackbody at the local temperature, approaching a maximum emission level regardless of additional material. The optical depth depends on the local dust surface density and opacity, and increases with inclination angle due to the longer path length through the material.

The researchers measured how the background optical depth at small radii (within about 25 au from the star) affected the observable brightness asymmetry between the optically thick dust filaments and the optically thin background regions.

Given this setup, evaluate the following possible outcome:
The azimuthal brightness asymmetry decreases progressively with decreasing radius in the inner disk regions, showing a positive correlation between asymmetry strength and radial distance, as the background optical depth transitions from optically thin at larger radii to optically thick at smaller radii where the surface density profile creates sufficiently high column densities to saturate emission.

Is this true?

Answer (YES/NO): YES